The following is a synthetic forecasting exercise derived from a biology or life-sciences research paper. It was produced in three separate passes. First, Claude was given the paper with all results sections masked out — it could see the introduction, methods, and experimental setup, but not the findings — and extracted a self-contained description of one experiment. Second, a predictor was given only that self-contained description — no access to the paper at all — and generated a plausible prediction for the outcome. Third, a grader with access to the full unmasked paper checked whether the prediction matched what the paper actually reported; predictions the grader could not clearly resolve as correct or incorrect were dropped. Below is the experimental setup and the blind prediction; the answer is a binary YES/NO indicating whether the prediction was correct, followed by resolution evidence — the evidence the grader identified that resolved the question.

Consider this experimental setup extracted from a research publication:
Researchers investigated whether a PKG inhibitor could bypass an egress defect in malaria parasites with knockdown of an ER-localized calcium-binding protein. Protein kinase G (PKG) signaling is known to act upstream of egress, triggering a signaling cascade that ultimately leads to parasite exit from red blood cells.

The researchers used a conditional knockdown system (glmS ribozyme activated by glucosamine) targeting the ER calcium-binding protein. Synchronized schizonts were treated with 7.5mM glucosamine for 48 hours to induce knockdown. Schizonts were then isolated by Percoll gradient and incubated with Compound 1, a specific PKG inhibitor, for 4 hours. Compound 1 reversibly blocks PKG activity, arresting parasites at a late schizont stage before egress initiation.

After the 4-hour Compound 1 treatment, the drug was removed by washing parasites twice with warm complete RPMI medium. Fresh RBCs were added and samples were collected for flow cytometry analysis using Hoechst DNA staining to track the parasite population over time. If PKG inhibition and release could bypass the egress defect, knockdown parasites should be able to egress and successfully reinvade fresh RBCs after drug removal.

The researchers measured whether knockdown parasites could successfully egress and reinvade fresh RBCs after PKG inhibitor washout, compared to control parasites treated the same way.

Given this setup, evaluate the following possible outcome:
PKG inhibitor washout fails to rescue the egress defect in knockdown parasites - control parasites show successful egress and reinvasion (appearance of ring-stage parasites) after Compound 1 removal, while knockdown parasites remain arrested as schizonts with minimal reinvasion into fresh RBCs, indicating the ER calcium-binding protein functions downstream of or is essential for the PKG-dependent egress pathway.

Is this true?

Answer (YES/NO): YES